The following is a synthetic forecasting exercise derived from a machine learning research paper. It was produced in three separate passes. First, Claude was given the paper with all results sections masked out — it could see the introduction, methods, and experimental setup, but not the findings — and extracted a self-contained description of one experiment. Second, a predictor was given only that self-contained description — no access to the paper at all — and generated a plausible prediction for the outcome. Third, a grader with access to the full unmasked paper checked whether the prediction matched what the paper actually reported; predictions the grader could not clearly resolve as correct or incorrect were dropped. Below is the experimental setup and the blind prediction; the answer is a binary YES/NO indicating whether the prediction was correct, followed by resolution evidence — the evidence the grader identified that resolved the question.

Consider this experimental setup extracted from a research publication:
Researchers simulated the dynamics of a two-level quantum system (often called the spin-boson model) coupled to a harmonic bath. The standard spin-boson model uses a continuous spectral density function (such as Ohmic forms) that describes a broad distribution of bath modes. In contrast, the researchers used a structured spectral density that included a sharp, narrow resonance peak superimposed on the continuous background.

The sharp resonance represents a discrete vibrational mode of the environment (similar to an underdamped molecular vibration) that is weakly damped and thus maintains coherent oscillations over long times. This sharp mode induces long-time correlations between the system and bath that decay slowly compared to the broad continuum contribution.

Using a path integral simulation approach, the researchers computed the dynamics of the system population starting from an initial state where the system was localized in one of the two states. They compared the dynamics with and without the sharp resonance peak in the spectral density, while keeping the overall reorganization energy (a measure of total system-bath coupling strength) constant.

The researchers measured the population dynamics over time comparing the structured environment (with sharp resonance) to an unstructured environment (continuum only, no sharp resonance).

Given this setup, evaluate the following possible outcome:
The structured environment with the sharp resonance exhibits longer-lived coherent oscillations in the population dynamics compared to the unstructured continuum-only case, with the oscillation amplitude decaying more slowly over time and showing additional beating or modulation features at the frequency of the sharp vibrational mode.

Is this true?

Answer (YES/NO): YES